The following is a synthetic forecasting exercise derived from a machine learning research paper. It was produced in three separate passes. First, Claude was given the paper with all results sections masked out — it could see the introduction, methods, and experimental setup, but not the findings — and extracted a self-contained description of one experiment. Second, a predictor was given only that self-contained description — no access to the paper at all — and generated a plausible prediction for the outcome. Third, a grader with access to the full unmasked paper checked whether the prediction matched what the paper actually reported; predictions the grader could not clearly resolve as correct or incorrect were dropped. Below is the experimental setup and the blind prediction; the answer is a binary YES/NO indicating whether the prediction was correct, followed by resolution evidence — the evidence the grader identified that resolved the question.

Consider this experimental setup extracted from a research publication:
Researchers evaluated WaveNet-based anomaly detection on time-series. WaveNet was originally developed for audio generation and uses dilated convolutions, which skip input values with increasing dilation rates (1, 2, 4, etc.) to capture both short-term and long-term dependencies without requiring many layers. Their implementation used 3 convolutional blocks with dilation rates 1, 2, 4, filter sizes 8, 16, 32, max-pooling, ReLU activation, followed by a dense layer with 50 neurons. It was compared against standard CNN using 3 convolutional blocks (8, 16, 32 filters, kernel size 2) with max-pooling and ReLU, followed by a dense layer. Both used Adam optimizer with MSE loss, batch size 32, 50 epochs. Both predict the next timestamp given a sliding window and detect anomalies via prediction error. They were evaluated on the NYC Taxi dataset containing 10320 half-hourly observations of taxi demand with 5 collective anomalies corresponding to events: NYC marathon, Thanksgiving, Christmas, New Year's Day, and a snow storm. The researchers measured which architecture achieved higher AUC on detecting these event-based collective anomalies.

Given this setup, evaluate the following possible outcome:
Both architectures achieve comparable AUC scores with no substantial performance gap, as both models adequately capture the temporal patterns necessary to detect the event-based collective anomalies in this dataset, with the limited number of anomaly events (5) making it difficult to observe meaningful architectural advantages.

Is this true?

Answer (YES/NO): YES